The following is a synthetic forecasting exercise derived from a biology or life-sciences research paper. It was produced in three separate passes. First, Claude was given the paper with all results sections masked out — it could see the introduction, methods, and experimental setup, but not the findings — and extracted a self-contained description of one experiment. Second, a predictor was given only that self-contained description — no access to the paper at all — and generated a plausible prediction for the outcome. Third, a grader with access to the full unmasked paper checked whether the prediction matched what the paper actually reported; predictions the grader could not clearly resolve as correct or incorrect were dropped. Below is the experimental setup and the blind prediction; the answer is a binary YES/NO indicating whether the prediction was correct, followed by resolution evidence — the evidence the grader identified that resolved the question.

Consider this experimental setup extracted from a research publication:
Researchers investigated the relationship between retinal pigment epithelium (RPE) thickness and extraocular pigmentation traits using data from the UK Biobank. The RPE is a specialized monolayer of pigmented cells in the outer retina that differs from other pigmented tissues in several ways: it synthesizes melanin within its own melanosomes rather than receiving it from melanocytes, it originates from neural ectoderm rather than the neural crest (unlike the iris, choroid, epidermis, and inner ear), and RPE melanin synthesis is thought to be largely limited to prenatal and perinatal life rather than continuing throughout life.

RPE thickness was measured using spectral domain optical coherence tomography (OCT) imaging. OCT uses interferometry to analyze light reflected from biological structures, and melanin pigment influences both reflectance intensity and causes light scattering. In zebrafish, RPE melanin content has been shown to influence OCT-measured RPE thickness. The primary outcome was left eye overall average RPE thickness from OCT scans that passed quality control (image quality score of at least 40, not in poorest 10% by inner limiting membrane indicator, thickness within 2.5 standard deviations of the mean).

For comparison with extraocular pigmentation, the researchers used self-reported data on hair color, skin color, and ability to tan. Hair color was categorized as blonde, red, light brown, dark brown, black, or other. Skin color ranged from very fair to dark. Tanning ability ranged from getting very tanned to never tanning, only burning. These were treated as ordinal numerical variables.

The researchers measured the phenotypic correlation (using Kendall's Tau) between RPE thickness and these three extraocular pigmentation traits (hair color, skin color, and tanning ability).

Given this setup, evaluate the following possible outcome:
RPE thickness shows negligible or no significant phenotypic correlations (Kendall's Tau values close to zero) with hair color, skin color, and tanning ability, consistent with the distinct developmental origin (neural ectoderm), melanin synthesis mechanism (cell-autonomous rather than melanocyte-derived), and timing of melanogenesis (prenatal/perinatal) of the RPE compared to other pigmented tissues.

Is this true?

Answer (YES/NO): YES